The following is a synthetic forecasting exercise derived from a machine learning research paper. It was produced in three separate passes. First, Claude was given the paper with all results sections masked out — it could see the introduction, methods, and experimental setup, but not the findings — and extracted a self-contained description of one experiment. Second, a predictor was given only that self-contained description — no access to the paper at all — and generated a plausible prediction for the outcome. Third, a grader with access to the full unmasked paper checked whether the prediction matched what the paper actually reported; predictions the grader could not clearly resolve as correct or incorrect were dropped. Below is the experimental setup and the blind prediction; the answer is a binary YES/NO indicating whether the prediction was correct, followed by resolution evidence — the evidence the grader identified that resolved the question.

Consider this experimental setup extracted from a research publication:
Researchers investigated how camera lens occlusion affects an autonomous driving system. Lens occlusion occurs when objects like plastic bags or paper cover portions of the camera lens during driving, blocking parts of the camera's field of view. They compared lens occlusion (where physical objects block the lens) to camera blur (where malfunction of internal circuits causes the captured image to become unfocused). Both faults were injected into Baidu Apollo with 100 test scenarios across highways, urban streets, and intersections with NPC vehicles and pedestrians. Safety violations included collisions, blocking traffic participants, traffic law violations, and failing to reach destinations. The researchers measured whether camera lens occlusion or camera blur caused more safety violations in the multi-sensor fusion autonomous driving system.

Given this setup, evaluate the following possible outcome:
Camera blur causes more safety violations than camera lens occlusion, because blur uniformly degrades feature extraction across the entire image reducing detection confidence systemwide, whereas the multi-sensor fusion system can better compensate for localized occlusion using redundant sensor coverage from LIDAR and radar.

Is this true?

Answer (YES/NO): NO